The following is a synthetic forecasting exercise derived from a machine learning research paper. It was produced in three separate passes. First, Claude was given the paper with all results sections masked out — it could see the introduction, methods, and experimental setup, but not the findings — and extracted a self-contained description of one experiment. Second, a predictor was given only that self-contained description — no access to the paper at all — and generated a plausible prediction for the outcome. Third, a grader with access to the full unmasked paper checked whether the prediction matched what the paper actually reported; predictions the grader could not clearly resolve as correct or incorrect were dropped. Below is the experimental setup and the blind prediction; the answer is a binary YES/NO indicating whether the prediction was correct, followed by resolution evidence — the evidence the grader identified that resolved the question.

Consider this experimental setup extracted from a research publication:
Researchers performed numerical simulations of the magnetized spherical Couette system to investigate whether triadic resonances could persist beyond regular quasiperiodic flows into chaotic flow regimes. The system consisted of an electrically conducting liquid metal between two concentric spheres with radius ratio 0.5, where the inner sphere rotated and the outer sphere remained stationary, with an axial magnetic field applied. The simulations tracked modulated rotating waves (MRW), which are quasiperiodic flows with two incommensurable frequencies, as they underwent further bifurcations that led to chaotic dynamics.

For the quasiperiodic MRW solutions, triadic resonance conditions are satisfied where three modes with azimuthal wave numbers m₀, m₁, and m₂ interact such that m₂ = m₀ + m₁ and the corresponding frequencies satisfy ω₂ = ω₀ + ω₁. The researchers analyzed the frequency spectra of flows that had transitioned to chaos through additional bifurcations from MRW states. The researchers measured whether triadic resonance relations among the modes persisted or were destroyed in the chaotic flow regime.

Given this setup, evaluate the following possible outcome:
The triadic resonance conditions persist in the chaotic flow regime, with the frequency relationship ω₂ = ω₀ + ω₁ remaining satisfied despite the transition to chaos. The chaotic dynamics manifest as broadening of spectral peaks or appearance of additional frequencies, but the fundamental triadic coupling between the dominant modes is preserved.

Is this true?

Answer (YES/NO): YES